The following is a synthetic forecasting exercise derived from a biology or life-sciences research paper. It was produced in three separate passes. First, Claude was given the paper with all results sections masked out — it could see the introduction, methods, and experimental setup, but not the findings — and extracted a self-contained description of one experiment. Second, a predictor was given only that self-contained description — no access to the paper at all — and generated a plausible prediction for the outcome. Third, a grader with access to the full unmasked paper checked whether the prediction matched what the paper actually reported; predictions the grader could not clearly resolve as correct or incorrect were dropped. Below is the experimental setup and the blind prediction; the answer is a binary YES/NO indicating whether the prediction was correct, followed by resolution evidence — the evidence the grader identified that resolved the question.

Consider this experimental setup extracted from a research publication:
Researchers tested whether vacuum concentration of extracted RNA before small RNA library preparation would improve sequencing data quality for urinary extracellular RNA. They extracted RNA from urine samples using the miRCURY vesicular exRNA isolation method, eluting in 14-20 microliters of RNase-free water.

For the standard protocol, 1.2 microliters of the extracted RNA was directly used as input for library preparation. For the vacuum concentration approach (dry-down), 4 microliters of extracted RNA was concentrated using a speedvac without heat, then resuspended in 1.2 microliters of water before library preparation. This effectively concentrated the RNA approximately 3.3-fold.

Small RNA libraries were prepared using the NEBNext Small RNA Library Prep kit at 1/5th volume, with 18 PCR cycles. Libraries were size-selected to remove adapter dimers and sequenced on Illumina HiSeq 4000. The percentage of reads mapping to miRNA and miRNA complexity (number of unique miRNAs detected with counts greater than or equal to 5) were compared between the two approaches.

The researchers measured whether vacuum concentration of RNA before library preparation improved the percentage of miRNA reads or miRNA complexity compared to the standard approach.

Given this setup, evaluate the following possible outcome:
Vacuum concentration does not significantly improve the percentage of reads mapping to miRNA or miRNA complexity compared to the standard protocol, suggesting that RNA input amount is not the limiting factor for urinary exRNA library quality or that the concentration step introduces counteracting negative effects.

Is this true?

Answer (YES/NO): YES